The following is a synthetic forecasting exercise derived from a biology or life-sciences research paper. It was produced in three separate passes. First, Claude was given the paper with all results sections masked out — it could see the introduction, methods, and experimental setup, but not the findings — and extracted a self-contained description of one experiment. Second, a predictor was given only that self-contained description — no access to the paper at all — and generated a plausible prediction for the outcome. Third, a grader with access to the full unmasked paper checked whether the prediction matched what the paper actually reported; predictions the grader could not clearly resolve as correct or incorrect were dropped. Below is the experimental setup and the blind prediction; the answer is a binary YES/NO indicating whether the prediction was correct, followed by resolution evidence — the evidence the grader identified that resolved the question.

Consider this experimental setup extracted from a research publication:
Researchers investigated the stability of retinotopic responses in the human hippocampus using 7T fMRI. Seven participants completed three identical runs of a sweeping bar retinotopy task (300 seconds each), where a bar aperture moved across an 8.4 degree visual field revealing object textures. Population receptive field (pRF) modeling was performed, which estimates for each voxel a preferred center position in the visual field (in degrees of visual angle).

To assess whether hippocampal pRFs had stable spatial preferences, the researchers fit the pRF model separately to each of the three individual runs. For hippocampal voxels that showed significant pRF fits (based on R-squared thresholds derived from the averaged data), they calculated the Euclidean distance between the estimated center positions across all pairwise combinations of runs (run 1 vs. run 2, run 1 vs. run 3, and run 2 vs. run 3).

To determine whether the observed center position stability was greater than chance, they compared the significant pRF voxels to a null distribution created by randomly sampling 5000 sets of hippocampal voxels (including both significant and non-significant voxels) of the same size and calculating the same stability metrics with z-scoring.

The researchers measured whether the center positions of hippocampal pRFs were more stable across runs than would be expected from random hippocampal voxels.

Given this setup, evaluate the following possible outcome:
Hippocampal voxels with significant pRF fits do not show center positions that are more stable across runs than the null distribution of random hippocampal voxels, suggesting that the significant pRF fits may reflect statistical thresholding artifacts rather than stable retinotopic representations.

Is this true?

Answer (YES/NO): NO